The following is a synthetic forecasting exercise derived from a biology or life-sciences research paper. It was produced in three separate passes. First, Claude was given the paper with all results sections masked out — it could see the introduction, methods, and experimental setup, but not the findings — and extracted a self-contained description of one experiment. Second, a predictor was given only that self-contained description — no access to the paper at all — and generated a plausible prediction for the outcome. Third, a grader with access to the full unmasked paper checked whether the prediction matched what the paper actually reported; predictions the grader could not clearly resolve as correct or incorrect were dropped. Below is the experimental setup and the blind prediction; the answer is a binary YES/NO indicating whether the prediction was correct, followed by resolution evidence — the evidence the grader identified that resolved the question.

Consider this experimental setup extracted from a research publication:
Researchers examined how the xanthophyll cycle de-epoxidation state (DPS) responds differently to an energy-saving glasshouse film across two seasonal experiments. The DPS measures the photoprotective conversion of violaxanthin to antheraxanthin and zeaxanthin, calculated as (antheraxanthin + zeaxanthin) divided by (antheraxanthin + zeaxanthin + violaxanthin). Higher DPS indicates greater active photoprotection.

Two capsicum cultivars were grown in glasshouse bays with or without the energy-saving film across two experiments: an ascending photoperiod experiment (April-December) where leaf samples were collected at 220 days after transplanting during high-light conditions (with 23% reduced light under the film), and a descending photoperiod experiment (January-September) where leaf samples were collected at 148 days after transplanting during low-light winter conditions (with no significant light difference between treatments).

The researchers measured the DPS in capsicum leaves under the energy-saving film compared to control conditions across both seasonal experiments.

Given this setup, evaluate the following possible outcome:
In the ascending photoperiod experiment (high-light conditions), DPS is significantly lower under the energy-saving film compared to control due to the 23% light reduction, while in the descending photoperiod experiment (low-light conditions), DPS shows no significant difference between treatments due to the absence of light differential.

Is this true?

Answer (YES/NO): YES